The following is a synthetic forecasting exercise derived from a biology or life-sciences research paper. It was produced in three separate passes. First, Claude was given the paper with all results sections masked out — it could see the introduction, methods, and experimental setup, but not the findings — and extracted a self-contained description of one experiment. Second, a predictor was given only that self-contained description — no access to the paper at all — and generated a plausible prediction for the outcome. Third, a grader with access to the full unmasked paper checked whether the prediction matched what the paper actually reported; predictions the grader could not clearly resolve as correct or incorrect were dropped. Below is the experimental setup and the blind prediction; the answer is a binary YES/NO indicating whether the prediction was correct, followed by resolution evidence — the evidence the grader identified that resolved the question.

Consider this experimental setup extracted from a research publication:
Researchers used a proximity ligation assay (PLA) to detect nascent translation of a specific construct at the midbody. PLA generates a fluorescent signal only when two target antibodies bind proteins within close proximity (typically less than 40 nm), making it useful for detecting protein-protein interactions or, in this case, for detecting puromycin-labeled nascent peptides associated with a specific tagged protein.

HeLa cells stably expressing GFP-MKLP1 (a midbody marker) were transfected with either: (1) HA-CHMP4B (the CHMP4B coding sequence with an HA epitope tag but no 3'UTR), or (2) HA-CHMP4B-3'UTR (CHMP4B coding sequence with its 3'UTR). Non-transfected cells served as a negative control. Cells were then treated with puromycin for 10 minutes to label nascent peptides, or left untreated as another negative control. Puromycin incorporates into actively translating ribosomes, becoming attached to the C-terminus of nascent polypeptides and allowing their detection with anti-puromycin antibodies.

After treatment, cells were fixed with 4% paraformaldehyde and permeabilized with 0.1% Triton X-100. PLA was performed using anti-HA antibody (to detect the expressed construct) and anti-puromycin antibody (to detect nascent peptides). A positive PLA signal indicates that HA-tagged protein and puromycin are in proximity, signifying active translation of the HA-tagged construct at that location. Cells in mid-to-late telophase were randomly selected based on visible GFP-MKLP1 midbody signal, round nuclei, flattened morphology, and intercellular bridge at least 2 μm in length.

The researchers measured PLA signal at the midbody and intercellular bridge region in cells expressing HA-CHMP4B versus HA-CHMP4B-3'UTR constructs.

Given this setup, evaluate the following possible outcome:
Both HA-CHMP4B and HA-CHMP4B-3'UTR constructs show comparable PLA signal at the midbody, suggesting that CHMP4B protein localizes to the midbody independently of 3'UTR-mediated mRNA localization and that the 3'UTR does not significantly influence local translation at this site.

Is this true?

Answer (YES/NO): NO